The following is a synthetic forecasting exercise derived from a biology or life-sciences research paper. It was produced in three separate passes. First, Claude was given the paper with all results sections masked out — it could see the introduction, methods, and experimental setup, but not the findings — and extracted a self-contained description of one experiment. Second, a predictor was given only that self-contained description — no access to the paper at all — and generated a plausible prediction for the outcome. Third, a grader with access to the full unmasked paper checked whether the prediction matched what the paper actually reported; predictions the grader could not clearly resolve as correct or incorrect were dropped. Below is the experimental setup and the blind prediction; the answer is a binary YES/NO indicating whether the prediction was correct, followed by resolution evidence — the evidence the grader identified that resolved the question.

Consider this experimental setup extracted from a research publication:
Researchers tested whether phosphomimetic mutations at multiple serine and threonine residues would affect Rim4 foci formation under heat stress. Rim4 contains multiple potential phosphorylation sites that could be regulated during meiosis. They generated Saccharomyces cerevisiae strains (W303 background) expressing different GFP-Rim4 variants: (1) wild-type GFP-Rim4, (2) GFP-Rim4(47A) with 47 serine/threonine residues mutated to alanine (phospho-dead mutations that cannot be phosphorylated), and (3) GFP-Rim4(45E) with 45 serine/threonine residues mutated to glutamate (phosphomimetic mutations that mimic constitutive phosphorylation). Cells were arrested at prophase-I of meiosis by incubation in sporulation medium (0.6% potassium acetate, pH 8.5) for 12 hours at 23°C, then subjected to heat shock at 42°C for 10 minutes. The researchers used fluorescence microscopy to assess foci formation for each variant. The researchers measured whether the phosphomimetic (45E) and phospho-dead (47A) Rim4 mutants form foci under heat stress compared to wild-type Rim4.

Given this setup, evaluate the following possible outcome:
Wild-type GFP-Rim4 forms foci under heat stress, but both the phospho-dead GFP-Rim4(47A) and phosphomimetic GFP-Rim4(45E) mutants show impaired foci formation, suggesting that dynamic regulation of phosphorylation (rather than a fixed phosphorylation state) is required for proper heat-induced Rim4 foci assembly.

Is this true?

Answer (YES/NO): NO